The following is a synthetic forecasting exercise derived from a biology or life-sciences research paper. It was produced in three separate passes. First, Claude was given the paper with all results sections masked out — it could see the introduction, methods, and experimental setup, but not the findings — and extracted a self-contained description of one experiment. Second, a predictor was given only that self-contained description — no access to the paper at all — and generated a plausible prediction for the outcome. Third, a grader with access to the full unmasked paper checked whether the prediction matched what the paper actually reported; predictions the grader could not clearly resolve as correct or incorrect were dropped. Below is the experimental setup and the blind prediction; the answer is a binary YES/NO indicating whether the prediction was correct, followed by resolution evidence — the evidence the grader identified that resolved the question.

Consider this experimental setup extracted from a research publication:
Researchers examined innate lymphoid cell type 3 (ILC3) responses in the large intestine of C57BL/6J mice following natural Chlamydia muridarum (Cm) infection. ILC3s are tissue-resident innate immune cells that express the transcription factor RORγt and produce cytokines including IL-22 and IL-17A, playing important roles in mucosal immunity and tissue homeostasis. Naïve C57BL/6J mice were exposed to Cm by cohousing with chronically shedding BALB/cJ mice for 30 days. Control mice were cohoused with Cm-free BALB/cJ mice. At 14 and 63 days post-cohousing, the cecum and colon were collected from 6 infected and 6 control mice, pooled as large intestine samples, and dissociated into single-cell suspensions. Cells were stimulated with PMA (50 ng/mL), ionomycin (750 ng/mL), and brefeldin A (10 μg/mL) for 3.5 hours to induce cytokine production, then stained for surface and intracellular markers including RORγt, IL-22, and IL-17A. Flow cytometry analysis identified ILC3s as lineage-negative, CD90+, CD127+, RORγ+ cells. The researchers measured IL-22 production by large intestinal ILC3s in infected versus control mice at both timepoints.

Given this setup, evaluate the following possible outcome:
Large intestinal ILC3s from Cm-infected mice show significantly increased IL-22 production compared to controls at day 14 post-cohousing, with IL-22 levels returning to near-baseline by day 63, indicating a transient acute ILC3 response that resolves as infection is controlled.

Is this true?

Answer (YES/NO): NO